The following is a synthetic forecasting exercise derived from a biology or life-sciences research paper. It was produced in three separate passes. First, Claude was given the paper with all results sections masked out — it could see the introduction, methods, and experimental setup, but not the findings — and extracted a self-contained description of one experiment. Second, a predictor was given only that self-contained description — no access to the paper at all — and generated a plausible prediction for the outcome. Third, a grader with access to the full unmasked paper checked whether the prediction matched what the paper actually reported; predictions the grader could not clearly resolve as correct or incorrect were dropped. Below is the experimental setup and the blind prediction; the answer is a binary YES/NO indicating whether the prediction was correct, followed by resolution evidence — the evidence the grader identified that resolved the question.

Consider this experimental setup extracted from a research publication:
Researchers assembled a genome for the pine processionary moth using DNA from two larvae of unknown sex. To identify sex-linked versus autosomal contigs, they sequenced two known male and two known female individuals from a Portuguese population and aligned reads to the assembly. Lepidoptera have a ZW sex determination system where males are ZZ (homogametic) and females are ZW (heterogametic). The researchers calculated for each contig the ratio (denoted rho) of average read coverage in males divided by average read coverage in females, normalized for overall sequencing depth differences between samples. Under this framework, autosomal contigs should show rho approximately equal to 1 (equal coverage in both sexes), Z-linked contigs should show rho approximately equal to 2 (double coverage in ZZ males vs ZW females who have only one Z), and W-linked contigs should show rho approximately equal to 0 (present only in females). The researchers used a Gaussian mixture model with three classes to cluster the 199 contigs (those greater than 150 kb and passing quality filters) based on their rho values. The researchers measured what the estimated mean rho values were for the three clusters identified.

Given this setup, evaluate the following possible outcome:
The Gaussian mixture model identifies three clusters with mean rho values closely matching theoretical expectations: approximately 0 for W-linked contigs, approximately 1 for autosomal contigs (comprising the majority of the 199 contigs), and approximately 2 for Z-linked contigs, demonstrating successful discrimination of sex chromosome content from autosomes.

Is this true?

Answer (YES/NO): YES